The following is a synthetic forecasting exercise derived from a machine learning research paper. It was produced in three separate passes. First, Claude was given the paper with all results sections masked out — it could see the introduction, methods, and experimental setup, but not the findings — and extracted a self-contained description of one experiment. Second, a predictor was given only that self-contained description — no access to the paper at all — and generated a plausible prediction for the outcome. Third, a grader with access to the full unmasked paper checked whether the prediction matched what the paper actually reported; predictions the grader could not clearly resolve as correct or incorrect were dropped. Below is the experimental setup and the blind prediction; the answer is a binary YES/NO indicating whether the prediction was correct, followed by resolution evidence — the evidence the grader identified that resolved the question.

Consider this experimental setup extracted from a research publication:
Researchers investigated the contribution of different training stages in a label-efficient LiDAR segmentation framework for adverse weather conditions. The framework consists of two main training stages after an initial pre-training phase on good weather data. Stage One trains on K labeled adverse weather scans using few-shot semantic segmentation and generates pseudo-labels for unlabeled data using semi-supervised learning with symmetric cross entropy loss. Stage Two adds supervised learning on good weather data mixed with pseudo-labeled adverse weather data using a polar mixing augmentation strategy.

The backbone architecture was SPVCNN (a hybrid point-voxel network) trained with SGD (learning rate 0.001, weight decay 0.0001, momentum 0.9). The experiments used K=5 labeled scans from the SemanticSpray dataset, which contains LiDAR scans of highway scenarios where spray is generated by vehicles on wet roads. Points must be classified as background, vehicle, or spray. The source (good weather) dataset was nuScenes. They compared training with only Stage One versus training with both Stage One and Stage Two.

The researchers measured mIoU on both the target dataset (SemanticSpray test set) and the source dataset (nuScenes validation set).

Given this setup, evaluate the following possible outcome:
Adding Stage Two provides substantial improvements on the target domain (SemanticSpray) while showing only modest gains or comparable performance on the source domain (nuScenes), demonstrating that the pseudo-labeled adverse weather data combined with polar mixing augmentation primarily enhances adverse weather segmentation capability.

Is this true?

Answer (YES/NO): NO